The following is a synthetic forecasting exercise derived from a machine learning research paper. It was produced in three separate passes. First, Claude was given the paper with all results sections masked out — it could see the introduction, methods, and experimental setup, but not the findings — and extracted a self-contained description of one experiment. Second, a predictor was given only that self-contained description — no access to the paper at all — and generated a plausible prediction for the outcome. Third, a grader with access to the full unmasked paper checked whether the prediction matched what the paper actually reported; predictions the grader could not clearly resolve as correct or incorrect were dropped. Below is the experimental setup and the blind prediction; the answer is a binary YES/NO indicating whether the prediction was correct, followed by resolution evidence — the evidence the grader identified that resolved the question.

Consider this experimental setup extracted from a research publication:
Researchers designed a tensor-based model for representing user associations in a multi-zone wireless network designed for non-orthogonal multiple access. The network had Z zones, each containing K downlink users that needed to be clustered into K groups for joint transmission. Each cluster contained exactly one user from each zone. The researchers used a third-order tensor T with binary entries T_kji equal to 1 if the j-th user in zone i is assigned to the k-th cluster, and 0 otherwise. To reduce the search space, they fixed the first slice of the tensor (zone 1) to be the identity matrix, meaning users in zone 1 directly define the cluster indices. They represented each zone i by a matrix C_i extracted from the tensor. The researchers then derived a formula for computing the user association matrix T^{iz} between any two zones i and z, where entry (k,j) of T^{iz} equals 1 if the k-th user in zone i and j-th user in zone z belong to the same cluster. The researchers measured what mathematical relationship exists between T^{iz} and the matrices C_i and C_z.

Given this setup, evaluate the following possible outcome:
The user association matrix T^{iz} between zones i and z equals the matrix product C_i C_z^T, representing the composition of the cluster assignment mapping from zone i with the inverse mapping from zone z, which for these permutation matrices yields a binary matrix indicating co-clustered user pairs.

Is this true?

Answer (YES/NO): NO